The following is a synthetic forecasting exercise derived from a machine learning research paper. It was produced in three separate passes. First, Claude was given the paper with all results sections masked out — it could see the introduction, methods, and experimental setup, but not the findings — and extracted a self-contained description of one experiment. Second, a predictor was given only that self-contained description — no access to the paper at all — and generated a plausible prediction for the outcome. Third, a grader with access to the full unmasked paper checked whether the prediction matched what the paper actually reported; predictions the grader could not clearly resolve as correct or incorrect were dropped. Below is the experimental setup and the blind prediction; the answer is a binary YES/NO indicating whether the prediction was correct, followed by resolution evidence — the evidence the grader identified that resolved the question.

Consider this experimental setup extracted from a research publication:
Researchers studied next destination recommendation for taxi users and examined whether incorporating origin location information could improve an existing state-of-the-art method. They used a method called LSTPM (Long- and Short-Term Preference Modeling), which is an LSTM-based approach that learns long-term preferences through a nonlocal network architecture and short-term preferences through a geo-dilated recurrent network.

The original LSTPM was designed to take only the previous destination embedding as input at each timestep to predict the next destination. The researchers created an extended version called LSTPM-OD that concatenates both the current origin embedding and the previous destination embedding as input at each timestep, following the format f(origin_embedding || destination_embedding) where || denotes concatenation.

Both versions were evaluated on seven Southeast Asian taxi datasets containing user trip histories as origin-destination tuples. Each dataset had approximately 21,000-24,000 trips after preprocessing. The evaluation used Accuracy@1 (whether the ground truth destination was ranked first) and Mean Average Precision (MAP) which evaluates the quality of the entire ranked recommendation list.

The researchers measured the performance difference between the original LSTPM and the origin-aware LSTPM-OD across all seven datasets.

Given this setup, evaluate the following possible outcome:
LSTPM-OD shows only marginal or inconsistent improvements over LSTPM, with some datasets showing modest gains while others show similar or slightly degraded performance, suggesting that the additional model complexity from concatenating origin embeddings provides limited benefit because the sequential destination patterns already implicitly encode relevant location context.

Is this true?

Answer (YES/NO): NO